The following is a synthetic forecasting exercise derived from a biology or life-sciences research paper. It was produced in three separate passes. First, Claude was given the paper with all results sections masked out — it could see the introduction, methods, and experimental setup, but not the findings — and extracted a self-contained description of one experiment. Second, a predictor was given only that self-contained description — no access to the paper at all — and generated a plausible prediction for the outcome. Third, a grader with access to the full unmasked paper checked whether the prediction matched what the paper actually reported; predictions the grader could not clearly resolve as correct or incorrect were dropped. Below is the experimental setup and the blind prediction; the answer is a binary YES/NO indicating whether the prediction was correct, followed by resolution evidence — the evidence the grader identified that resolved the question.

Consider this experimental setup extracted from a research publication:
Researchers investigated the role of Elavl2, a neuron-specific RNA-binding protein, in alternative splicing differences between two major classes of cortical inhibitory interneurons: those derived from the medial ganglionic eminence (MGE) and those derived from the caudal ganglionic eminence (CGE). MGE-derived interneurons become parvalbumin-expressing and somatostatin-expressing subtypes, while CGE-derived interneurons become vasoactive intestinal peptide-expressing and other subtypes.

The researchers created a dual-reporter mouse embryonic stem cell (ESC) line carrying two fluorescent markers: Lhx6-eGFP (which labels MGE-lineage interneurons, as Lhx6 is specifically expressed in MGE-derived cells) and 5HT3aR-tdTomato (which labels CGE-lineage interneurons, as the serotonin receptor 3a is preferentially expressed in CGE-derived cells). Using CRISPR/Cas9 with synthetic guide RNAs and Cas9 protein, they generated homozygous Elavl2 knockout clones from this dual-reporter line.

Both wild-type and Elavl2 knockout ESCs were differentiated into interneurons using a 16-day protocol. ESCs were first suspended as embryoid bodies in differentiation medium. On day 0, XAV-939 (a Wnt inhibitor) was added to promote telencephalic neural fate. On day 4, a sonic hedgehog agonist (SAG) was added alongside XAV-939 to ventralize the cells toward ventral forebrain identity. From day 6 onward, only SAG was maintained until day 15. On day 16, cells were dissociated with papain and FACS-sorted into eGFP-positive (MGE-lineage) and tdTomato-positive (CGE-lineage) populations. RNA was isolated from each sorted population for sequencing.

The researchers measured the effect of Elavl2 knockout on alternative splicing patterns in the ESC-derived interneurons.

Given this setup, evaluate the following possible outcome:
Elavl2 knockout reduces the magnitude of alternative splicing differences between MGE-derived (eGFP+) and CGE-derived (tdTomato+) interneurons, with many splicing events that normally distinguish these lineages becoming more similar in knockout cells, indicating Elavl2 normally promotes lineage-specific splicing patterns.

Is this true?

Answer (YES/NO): YES